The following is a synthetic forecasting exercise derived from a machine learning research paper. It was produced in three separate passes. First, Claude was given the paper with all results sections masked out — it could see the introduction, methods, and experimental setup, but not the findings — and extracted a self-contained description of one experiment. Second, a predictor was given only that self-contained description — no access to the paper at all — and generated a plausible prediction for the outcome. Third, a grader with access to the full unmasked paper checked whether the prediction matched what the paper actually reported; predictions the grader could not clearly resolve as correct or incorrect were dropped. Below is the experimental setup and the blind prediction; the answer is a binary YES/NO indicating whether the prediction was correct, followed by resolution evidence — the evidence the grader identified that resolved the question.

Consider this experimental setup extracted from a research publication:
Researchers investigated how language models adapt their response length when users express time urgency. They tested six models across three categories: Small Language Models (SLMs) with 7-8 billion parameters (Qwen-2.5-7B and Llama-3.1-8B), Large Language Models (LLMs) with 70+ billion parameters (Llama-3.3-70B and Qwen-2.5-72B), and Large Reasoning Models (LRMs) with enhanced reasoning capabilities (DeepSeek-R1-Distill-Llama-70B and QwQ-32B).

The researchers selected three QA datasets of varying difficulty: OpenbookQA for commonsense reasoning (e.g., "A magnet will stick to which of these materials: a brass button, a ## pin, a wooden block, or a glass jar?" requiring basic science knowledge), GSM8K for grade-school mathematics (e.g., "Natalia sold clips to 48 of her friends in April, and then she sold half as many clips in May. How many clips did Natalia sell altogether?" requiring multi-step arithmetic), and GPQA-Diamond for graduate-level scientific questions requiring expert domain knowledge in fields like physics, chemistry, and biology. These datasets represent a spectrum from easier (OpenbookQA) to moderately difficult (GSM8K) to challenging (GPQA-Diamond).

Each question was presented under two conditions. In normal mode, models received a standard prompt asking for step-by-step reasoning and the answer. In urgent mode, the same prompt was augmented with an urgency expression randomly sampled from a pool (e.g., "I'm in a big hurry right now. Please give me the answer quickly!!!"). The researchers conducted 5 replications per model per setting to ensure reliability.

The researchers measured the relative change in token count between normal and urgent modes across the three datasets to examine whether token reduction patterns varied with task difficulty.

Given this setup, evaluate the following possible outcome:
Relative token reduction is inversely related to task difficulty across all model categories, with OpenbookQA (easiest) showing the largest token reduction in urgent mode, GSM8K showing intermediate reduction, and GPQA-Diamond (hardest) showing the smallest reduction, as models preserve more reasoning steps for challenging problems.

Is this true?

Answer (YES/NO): YES